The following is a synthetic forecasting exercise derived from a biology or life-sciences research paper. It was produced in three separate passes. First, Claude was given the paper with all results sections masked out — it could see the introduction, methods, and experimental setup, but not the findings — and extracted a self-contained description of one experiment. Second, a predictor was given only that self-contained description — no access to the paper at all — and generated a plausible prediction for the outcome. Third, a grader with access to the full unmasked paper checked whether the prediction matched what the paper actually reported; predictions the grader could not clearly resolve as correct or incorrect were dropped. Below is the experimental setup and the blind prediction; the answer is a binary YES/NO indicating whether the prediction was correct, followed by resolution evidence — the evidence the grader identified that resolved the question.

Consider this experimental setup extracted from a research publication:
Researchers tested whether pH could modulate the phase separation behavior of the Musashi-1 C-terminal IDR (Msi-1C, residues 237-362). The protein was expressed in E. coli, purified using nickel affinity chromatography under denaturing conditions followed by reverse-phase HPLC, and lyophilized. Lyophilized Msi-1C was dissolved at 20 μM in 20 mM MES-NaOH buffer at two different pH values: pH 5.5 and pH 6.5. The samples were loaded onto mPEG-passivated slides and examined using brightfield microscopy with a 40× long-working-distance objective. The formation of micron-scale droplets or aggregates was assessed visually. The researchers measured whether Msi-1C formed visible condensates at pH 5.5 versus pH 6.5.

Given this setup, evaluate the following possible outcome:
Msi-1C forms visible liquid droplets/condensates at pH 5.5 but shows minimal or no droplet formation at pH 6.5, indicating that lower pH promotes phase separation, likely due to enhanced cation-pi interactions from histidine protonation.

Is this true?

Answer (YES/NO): NO